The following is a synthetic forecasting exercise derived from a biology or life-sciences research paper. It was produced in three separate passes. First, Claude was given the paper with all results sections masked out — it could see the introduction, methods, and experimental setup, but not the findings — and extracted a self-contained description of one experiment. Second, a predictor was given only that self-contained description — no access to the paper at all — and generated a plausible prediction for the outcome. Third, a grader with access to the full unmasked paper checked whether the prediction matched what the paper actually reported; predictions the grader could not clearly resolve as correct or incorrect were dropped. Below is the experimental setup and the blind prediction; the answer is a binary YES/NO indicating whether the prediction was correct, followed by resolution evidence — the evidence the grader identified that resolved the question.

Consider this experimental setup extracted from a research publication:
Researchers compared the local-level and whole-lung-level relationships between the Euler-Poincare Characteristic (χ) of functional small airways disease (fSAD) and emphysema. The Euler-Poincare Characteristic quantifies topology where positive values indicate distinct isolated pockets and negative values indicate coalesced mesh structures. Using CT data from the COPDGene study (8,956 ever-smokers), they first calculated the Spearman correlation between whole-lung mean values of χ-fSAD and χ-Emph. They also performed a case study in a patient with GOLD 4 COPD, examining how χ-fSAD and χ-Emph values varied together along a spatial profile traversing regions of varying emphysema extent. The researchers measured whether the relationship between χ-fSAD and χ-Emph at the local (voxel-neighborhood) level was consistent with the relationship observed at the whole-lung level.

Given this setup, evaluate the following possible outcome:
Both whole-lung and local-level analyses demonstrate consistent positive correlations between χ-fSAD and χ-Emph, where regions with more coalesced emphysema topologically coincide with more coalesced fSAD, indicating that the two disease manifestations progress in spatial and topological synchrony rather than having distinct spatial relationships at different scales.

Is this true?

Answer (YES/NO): NO